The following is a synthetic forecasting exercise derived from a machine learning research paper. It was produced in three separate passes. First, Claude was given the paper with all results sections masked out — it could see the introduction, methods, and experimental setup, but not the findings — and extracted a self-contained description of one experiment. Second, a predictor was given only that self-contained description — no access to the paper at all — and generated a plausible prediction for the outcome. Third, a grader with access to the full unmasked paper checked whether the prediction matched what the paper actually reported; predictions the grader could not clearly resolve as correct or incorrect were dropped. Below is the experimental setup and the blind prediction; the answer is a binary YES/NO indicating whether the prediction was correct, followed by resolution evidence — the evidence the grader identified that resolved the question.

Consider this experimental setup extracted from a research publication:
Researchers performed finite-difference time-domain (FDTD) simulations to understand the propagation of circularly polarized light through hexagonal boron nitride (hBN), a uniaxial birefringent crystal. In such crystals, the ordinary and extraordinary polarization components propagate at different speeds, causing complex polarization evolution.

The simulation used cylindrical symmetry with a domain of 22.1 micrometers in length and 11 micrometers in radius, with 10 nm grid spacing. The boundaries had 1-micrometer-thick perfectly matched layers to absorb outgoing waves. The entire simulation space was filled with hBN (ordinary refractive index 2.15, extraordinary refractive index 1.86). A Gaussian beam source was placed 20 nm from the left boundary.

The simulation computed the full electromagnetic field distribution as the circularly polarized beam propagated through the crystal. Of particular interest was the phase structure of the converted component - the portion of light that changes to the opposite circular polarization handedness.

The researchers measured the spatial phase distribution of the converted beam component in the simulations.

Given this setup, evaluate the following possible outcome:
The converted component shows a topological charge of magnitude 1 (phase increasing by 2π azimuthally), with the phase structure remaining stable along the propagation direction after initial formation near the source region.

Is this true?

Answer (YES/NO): NO